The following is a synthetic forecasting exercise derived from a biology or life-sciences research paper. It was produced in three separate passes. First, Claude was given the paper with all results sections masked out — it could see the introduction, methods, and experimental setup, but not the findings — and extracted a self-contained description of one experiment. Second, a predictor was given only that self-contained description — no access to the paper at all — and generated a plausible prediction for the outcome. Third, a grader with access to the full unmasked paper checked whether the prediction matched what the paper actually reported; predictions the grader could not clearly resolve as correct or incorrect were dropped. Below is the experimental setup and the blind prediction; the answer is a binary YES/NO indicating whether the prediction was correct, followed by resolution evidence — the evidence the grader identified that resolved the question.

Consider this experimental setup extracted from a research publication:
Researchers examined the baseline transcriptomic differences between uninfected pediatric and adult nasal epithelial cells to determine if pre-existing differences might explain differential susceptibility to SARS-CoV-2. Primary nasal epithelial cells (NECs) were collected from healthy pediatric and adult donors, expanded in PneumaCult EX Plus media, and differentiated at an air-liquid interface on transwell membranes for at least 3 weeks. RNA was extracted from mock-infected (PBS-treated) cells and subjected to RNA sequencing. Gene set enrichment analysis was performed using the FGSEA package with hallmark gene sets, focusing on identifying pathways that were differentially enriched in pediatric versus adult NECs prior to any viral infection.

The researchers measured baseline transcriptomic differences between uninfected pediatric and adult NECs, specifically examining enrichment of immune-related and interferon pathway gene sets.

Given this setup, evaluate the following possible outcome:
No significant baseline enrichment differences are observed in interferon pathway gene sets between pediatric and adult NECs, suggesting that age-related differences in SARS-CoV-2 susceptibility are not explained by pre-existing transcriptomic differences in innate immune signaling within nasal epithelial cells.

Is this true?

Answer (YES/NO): NO